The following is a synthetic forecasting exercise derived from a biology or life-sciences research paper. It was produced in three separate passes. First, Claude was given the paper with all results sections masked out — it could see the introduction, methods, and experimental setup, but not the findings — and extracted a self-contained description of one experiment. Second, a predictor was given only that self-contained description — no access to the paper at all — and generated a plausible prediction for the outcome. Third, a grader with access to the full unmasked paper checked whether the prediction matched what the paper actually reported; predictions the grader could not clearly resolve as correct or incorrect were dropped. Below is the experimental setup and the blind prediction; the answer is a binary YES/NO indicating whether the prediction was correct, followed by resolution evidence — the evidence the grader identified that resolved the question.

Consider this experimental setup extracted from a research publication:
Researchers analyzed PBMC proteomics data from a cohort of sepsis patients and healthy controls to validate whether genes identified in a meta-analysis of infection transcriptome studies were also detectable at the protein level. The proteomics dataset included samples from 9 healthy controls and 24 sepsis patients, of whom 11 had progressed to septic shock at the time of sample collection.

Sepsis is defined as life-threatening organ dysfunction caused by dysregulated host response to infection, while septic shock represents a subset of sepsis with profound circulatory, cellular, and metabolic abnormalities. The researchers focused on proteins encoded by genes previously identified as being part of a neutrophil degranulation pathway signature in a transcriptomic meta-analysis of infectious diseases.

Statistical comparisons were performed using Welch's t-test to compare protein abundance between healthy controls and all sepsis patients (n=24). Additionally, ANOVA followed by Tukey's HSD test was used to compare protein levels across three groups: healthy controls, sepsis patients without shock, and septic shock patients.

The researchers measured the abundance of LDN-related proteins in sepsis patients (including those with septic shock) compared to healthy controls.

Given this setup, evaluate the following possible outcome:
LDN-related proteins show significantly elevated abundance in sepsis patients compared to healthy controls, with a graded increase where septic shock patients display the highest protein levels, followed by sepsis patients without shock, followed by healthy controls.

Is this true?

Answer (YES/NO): NO